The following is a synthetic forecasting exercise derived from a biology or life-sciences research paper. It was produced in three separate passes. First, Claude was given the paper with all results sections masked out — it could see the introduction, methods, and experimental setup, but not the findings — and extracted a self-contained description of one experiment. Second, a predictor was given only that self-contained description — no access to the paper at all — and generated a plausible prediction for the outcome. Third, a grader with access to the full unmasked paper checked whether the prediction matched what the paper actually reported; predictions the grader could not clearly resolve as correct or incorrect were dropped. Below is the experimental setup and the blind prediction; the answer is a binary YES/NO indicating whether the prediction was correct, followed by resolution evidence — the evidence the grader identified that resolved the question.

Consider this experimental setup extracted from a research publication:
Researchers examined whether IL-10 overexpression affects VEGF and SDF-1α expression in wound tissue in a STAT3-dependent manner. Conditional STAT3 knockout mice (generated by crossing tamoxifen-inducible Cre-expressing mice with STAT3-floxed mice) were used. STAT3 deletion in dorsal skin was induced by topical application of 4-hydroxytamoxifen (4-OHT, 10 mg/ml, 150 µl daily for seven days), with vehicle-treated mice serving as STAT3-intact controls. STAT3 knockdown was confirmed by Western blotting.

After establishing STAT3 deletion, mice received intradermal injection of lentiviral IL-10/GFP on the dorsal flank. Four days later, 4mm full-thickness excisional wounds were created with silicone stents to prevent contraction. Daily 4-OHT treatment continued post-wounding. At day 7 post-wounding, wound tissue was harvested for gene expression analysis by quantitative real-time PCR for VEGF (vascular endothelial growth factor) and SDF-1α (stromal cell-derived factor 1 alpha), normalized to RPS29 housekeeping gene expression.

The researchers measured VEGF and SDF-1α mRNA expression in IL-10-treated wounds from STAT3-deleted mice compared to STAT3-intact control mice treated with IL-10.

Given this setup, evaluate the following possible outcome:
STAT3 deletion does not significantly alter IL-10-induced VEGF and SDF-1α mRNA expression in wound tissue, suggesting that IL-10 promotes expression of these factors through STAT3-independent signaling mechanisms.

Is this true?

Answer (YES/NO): NO